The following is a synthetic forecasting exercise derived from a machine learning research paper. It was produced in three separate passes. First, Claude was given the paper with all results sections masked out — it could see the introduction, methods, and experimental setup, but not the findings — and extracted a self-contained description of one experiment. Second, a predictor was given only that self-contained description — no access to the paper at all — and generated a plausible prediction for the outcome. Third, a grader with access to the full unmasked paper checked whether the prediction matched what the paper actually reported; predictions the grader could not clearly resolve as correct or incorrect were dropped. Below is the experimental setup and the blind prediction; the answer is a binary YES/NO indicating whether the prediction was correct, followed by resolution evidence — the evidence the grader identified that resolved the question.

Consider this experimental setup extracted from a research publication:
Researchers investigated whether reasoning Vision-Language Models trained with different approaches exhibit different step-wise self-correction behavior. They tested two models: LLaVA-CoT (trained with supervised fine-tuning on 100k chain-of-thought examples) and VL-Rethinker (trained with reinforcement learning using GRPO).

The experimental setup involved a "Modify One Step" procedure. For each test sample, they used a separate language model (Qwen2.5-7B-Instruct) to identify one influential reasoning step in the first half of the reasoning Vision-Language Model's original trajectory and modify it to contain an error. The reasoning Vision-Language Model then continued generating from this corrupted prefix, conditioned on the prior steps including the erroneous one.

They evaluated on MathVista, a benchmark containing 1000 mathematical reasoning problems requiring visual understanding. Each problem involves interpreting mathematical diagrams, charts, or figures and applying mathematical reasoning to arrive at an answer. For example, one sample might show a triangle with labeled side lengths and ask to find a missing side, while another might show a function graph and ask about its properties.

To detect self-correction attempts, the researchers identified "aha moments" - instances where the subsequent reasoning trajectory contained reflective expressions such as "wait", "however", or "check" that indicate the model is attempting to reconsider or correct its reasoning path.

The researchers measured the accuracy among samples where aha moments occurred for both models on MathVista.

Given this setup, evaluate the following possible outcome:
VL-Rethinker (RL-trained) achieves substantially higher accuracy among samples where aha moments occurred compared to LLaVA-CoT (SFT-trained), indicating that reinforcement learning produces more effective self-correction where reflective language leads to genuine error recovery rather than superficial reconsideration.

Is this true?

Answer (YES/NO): YES